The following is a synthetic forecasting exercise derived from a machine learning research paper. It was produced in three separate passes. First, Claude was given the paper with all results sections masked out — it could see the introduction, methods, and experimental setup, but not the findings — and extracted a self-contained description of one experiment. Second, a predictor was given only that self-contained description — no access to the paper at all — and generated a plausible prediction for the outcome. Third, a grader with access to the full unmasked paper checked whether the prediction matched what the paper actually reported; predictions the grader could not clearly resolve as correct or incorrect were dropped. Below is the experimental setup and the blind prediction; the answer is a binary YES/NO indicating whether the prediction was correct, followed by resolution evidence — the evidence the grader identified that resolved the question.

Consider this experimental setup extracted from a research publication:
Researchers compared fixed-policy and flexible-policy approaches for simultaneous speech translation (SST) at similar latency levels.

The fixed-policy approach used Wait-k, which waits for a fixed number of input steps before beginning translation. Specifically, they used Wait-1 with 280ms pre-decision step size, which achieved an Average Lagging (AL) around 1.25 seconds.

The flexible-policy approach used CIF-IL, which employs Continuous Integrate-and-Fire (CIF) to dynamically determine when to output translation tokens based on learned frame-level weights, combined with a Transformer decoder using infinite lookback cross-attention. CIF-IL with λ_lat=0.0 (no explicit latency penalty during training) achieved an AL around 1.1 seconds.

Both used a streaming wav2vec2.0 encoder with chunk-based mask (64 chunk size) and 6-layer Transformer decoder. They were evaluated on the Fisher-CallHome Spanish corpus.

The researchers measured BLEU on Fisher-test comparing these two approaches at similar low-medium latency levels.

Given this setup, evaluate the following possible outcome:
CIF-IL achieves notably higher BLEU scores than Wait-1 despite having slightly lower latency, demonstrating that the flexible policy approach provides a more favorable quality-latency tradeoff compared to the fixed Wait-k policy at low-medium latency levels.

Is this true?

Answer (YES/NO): NO